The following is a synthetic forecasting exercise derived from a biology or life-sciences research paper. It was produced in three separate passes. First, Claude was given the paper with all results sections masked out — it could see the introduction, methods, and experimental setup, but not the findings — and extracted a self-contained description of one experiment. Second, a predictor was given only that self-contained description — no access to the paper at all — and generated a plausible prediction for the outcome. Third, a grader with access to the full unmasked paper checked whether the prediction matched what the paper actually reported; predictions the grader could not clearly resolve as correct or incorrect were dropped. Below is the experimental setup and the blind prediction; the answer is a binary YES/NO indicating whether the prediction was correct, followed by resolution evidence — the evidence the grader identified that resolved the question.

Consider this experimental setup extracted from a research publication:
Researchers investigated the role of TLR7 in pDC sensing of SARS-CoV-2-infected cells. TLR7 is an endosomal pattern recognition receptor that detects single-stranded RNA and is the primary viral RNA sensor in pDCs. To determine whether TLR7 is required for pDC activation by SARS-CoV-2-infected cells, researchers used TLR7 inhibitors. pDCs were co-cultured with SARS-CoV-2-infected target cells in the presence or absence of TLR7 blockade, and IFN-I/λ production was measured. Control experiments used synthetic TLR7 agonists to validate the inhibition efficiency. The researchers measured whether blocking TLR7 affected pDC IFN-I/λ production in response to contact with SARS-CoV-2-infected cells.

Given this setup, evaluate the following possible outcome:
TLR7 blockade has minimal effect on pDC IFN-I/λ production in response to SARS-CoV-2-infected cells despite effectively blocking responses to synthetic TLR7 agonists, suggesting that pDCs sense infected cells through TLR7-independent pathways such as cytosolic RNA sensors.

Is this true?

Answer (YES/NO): NO